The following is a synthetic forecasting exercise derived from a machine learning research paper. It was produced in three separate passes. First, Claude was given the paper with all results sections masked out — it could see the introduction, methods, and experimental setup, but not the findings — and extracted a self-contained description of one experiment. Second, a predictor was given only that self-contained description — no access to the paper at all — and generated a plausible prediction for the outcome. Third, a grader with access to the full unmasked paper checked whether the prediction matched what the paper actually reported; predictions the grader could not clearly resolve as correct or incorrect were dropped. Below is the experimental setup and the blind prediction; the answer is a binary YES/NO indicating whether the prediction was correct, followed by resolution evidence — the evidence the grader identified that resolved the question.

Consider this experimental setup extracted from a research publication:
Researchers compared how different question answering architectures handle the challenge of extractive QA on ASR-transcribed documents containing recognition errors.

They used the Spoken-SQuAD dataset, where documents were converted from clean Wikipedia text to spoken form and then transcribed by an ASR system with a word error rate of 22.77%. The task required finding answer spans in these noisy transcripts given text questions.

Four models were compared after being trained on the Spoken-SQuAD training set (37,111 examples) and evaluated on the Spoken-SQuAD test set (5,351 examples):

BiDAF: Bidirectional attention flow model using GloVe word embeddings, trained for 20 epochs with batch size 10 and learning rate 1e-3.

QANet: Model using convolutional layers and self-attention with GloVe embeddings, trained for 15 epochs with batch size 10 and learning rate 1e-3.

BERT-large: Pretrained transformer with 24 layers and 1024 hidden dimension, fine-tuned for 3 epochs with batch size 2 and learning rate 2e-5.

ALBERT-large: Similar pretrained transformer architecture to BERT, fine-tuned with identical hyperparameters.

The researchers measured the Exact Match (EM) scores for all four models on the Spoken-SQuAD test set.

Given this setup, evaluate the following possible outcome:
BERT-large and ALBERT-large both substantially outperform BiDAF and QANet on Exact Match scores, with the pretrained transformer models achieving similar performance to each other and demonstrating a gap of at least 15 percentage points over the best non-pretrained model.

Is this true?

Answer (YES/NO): NO